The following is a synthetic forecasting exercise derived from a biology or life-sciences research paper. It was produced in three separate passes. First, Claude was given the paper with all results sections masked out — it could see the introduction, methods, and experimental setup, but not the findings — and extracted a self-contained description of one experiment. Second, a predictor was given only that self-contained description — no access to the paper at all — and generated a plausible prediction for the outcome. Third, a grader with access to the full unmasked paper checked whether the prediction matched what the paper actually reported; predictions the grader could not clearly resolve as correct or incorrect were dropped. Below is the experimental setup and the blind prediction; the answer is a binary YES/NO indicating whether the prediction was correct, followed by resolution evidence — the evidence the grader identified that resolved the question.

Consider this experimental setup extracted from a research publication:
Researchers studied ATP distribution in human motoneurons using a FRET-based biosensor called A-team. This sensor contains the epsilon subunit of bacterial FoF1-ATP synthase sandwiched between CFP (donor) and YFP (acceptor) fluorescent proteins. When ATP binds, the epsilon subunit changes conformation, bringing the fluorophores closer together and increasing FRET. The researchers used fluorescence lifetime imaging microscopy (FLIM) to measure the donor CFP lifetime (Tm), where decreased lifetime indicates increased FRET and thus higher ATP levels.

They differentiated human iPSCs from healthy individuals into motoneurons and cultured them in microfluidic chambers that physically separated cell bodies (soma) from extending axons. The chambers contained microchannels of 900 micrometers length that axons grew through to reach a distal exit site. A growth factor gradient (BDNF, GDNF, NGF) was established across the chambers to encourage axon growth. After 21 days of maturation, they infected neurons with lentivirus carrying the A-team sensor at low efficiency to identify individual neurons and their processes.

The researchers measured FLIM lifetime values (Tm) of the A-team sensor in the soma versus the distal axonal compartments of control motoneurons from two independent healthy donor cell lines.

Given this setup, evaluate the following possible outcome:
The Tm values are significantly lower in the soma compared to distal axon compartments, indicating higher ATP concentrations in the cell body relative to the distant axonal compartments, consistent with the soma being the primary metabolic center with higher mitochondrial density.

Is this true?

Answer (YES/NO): YES